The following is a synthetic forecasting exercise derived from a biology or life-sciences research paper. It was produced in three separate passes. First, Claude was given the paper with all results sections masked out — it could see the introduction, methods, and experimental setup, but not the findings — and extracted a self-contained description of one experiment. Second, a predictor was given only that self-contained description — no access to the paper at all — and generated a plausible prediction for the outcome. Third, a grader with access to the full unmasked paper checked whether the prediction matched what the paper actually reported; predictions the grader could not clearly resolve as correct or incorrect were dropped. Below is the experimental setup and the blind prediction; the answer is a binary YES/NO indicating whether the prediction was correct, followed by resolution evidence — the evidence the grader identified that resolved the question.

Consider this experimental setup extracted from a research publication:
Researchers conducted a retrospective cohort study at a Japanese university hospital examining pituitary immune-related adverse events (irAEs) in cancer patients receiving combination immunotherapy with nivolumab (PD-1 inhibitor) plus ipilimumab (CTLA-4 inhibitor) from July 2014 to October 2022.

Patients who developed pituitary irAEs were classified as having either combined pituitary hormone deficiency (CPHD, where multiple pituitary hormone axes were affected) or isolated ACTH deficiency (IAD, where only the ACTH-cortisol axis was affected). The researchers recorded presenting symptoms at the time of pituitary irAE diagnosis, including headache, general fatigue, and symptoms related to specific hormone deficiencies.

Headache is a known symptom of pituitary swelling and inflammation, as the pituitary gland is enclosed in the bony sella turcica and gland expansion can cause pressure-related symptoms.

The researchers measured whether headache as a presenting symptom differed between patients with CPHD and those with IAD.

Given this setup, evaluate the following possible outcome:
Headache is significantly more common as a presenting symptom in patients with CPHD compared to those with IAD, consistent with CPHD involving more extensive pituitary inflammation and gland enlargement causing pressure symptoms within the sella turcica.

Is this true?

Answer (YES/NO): YES